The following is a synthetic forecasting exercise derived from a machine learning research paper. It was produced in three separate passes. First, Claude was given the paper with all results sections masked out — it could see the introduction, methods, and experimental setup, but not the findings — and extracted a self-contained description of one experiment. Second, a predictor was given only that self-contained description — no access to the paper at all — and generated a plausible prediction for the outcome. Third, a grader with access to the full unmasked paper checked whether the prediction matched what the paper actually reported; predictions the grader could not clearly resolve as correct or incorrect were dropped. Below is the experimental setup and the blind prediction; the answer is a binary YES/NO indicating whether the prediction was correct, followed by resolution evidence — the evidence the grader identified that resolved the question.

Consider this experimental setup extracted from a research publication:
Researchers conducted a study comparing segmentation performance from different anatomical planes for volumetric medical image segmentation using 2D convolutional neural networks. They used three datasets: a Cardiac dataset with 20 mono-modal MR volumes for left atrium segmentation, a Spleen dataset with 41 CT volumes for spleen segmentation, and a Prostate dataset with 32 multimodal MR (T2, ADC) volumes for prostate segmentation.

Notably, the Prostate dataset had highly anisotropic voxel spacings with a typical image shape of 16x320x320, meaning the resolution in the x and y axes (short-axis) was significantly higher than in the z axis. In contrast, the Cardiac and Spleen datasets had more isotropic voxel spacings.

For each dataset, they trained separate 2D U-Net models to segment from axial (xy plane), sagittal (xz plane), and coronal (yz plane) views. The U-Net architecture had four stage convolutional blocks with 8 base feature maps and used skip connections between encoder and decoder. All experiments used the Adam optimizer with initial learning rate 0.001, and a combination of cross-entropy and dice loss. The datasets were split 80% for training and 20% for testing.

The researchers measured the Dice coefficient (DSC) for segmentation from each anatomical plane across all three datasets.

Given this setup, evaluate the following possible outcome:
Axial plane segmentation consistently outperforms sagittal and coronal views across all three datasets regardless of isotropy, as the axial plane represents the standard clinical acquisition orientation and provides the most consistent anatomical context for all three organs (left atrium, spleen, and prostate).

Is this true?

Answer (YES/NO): NO